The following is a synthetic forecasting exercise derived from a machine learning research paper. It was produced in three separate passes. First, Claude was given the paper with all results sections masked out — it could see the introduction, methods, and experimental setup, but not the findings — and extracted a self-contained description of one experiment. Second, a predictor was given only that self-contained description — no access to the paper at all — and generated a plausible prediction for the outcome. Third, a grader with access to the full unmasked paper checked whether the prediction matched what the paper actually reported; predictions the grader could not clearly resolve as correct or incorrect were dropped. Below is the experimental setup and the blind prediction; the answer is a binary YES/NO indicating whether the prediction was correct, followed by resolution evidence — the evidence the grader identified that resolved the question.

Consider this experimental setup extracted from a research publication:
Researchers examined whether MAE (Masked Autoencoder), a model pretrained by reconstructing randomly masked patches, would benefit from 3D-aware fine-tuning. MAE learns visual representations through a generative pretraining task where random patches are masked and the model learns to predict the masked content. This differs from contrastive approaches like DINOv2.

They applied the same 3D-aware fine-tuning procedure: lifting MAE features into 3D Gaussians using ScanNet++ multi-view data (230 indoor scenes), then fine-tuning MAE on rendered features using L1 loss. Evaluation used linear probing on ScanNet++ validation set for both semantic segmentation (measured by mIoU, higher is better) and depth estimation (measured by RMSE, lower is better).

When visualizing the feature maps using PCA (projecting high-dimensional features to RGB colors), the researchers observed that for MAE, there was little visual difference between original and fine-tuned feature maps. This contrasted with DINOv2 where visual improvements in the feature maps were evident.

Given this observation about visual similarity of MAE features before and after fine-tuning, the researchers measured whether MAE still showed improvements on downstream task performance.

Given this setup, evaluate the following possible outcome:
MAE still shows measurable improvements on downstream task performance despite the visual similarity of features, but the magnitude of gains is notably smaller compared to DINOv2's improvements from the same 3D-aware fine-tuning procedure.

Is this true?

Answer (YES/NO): YES